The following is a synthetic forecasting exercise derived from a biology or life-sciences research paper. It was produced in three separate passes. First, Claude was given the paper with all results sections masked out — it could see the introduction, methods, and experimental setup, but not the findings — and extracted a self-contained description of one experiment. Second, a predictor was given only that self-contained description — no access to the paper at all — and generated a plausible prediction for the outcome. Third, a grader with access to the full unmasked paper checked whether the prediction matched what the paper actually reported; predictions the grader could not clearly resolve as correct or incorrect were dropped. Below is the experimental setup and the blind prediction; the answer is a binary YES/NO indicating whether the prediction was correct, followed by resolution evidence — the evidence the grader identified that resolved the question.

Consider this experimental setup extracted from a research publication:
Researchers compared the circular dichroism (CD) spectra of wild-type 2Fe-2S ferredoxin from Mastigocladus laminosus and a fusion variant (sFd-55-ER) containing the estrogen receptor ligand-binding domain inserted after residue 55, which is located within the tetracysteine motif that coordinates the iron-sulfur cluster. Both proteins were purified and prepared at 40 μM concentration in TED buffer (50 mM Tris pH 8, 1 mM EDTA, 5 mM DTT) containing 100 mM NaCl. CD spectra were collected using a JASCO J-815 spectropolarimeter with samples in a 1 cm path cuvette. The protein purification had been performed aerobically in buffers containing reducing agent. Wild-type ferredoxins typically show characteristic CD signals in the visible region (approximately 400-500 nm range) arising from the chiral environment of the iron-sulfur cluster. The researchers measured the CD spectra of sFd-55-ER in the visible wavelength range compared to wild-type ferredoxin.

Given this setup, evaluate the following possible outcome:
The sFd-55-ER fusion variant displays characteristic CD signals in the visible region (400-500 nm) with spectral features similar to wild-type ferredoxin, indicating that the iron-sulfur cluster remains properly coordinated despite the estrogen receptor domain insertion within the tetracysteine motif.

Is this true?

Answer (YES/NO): YES